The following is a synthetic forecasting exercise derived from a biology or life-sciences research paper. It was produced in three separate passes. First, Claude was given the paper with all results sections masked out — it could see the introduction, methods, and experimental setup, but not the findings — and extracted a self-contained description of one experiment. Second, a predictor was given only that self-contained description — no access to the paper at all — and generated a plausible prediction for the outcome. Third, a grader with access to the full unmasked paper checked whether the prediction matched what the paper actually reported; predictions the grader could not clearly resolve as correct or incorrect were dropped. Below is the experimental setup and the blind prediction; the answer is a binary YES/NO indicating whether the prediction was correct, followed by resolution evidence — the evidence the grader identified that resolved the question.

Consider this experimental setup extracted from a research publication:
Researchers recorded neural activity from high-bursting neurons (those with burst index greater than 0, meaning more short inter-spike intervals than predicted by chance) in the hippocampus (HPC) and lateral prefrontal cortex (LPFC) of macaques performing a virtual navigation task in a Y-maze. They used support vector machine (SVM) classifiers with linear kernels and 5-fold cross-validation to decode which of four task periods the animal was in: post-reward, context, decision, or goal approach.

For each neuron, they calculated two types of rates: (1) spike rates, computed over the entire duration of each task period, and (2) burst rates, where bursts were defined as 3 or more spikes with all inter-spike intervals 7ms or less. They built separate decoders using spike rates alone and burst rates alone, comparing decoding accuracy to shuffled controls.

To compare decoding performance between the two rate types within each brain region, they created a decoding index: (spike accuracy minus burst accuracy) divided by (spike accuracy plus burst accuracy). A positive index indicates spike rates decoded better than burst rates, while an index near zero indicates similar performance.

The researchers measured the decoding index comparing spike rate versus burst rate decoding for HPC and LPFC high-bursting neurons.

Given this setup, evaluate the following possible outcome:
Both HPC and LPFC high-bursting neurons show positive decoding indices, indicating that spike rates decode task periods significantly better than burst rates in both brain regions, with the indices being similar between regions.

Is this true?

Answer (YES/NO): NO